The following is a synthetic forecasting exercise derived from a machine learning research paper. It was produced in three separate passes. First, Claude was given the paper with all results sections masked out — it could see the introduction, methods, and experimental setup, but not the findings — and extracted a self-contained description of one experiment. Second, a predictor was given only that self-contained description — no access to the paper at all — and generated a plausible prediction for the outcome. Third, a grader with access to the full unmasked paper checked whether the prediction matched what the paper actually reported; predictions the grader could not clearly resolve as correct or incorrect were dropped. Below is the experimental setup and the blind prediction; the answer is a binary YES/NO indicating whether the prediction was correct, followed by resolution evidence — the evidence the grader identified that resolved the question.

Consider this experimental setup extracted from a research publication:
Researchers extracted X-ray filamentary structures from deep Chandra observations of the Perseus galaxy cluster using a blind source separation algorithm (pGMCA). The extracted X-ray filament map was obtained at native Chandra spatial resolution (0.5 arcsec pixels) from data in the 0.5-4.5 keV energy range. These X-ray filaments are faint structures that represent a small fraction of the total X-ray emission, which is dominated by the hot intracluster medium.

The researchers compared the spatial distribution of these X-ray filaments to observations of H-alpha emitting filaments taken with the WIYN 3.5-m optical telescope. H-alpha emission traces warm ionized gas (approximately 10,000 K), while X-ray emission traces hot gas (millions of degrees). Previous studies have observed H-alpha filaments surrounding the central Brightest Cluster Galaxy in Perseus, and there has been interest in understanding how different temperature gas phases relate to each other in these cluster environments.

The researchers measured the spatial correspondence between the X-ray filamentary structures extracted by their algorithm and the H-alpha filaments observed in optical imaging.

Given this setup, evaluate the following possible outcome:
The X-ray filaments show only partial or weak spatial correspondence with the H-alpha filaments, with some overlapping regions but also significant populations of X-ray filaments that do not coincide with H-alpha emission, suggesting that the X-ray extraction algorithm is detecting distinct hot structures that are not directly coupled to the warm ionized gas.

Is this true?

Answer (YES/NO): NO